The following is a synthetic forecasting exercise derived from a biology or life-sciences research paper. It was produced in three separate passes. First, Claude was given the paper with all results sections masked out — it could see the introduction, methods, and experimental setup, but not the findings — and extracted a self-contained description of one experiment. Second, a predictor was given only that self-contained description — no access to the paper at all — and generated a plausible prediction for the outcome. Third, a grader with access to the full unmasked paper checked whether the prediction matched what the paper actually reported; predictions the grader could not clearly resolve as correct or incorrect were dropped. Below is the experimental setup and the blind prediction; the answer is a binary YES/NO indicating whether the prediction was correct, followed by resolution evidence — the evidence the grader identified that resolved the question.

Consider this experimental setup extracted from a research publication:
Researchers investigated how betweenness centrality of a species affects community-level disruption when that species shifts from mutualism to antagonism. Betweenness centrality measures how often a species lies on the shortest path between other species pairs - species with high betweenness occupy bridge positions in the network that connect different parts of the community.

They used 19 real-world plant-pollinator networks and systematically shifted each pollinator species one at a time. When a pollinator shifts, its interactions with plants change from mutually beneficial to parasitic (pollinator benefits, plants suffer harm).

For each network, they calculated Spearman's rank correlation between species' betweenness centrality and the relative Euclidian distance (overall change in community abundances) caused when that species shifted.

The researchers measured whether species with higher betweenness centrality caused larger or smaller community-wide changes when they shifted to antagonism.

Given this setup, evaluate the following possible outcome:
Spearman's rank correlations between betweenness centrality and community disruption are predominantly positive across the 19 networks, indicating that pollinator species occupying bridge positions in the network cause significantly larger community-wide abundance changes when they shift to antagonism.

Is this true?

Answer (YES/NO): YES